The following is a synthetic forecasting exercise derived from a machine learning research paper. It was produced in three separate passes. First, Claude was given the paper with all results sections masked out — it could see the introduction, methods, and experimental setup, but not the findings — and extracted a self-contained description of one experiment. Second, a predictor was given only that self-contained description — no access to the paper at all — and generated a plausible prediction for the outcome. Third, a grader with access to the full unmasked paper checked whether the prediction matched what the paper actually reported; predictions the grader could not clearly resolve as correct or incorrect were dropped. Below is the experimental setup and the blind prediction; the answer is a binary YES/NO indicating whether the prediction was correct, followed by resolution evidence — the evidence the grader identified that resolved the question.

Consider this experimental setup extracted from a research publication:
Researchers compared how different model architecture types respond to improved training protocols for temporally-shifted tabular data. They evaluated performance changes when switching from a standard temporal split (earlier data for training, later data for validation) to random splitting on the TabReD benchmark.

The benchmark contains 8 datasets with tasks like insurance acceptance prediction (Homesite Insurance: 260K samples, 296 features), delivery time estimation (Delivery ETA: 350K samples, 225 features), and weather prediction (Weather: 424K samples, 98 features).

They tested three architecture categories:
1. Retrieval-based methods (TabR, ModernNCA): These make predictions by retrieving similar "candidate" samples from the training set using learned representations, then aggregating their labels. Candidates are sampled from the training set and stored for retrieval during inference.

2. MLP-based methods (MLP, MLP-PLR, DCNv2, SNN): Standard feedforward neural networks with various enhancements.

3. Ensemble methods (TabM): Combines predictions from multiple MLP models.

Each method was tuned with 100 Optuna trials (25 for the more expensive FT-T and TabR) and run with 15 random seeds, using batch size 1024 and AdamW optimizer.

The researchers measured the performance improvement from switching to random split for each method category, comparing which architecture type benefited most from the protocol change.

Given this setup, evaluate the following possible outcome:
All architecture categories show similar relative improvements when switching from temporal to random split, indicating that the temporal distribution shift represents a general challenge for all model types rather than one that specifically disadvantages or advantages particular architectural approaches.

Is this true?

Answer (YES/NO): NO